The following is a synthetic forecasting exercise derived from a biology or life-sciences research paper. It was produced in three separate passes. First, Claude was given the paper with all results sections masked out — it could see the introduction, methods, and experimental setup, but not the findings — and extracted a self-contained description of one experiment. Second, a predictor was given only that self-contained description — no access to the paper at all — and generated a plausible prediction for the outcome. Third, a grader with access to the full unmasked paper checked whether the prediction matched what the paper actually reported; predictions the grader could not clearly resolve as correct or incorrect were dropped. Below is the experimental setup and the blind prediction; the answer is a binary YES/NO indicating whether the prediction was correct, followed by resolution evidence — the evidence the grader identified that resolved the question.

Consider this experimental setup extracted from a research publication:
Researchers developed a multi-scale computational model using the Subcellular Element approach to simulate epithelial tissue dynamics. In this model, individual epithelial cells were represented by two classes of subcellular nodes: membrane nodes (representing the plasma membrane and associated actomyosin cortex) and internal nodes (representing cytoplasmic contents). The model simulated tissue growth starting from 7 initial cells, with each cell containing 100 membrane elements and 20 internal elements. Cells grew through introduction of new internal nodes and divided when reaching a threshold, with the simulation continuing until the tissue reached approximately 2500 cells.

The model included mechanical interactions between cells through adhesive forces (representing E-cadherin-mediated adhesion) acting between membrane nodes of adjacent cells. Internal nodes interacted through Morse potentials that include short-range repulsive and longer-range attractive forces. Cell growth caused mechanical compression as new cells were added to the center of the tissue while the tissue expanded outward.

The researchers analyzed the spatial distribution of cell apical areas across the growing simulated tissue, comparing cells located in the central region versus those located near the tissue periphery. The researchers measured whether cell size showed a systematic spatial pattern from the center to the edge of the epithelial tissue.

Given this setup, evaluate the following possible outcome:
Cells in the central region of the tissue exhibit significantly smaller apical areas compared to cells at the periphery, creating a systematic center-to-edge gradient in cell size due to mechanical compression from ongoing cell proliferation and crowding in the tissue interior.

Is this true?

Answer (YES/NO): YES